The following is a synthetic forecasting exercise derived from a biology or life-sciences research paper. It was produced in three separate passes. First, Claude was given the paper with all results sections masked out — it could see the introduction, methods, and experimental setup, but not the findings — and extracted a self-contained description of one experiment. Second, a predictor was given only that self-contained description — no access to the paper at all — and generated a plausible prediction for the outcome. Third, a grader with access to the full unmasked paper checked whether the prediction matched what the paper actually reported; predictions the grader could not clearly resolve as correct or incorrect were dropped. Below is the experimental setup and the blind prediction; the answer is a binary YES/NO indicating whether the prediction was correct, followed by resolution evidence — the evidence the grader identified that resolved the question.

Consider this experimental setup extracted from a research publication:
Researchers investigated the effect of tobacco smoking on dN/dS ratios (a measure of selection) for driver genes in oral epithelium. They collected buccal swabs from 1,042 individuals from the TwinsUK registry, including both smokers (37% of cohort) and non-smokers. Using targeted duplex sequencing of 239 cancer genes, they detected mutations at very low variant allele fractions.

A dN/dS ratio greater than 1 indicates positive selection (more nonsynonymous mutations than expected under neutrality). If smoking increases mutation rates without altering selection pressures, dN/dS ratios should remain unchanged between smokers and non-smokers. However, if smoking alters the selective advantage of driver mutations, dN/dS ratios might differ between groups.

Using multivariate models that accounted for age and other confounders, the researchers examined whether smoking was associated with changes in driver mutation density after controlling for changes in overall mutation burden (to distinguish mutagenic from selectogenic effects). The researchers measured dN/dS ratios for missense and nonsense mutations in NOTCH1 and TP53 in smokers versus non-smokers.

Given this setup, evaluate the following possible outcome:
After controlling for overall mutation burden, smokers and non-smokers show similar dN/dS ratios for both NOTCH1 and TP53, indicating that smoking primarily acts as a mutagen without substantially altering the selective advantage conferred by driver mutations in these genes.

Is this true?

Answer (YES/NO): NO